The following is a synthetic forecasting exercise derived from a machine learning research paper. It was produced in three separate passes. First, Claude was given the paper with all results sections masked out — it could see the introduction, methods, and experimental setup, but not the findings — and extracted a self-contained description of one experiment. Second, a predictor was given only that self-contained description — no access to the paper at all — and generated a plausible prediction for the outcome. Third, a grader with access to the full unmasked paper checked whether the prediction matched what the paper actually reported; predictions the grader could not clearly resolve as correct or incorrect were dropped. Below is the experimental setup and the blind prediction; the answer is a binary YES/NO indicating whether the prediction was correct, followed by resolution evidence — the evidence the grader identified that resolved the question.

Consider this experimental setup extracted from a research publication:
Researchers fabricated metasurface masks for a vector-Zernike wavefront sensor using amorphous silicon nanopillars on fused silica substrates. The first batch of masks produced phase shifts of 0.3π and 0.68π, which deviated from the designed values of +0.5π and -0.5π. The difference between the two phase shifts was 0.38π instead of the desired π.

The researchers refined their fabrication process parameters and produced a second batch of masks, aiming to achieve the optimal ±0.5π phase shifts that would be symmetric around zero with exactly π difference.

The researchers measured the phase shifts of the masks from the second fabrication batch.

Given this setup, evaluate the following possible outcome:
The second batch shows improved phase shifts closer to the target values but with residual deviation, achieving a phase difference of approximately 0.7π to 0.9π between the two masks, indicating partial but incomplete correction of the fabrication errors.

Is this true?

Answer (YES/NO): NO